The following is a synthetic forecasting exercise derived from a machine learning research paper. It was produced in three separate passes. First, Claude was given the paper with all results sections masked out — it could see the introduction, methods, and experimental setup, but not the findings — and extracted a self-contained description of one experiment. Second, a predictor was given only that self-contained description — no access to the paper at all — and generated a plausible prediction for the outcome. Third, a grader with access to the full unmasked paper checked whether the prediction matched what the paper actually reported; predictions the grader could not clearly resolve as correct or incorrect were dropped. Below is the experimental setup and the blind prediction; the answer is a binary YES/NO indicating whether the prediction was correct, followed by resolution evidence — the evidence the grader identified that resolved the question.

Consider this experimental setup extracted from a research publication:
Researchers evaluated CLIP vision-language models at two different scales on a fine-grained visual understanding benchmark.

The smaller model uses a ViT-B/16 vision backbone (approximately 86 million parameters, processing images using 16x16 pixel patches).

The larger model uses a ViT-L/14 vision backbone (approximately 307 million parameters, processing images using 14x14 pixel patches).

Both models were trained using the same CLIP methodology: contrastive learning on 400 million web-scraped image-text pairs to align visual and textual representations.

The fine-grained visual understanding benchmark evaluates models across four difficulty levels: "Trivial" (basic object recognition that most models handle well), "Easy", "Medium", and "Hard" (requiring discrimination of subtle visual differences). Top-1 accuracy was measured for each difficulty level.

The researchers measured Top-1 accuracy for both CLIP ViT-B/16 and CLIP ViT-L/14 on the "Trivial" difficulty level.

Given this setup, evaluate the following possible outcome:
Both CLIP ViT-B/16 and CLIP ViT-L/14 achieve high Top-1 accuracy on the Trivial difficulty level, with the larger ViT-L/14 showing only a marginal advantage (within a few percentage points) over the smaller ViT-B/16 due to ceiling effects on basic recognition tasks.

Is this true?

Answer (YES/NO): NO